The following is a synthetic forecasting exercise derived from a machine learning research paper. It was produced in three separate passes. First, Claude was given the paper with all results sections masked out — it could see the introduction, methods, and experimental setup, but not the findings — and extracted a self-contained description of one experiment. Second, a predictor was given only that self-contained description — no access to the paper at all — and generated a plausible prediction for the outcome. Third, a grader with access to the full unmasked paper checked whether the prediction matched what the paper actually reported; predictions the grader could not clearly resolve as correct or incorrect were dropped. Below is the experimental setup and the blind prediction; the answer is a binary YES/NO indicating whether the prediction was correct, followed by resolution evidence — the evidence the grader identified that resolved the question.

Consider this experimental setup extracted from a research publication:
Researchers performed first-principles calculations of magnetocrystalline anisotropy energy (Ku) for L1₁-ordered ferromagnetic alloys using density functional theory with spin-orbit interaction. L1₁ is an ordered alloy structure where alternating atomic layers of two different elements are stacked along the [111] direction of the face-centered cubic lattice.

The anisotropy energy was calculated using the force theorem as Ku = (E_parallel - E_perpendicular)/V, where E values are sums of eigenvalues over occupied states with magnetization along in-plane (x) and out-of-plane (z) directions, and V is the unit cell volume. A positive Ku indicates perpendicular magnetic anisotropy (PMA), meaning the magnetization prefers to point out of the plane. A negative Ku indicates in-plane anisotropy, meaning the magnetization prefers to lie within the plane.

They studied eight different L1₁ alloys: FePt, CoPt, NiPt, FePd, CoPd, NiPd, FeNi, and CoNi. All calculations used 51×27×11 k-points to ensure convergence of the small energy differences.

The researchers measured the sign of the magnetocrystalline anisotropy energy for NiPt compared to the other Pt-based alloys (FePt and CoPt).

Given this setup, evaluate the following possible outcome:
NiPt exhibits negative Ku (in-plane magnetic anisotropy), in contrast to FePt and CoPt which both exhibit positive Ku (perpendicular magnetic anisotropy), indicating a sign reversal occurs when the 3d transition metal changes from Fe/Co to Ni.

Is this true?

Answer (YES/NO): YES